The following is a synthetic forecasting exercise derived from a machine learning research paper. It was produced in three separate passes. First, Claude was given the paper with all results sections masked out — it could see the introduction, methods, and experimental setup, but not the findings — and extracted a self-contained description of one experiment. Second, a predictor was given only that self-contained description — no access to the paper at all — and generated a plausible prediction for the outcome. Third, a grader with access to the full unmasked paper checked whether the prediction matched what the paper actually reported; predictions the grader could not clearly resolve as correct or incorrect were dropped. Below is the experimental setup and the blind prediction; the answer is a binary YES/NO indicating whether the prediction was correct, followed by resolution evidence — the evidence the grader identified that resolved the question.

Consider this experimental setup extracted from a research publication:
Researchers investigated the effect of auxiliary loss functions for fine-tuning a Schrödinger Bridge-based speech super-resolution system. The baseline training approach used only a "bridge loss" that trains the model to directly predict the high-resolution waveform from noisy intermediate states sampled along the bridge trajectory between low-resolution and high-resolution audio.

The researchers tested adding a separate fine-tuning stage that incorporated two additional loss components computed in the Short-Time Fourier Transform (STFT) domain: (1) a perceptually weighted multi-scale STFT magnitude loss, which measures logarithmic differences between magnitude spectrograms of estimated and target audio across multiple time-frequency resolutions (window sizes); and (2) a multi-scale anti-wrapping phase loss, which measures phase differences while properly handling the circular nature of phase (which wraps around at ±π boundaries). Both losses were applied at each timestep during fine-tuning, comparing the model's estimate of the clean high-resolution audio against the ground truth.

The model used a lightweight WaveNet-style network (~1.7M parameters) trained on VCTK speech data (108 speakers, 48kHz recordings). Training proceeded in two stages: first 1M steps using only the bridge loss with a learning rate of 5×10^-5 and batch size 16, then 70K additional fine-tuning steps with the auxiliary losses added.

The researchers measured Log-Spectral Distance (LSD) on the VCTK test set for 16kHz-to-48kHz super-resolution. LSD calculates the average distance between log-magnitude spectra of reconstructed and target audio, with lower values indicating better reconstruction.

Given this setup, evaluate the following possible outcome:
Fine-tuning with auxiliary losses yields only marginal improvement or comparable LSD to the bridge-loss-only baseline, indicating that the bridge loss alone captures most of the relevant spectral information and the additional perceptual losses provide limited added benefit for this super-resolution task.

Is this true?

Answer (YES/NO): NO